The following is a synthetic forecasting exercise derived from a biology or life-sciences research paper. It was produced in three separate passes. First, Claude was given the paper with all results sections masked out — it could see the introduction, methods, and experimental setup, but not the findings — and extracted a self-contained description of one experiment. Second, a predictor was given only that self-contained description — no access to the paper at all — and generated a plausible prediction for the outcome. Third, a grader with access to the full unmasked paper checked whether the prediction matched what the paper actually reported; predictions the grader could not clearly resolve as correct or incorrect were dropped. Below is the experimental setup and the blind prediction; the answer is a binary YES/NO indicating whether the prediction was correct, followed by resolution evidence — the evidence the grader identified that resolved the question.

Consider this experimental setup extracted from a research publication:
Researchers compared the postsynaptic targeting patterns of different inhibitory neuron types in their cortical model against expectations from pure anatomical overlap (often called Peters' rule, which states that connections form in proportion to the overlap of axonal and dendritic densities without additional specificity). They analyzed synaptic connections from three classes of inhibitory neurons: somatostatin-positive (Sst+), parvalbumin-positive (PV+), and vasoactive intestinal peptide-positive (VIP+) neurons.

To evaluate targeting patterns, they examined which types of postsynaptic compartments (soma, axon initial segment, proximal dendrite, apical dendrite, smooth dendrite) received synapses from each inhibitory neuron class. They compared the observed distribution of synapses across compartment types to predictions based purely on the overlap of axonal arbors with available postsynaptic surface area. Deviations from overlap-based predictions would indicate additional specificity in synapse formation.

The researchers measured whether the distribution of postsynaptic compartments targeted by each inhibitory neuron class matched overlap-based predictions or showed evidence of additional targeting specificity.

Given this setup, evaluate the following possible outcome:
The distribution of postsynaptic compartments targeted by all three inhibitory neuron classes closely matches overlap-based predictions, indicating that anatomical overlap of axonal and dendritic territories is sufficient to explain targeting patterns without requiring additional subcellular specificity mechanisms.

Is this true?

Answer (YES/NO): NO